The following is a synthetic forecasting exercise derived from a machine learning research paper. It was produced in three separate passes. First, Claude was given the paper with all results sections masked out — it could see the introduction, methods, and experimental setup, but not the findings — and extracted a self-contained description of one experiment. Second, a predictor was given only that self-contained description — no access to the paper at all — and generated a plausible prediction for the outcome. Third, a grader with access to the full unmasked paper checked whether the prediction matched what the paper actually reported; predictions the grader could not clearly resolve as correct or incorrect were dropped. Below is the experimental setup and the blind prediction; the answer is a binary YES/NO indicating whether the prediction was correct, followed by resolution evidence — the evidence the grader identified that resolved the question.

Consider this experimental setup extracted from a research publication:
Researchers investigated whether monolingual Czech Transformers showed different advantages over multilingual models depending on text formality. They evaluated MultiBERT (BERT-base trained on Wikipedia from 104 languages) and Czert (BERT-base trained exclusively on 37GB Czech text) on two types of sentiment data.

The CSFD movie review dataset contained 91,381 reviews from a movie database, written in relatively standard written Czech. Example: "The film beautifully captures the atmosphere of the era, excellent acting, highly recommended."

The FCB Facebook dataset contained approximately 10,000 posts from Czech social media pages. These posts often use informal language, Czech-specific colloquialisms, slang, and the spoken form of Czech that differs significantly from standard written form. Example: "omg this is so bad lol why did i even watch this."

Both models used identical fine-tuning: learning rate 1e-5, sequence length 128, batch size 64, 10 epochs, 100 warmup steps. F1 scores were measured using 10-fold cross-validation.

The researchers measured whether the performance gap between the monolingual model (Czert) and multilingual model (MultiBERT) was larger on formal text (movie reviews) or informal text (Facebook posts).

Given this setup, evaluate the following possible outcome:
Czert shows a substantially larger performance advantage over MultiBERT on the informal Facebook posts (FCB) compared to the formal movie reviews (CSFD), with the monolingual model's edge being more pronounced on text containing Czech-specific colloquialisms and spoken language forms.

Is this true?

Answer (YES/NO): YES